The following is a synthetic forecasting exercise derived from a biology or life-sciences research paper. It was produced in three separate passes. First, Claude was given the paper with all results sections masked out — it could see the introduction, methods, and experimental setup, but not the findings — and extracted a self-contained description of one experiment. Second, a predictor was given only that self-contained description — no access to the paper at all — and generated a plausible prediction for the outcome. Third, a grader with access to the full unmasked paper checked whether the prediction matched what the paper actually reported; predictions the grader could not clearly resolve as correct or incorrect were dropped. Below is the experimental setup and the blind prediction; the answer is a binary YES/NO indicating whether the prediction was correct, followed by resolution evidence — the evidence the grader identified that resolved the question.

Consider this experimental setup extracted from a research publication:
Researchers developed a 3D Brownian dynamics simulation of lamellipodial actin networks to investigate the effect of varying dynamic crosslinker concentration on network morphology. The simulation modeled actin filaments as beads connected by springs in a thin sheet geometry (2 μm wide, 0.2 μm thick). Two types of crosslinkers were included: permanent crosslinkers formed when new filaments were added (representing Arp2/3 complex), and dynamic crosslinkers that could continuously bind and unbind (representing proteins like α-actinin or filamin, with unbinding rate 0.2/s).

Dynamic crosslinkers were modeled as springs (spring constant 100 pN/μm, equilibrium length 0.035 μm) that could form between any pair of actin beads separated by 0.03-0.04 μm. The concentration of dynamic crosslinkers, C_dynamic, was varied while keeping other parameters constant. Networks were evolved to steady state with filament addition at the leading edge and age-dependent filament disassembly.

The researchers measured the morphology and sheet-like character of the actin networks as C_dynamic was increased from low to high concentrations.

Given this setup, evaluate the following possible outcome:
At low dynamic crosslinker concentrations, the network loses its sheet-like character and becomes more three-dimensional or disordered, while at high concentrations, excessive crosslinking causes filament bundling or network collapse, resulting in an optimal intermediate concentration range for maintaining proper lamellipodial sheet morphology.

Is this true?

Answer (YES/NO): NO